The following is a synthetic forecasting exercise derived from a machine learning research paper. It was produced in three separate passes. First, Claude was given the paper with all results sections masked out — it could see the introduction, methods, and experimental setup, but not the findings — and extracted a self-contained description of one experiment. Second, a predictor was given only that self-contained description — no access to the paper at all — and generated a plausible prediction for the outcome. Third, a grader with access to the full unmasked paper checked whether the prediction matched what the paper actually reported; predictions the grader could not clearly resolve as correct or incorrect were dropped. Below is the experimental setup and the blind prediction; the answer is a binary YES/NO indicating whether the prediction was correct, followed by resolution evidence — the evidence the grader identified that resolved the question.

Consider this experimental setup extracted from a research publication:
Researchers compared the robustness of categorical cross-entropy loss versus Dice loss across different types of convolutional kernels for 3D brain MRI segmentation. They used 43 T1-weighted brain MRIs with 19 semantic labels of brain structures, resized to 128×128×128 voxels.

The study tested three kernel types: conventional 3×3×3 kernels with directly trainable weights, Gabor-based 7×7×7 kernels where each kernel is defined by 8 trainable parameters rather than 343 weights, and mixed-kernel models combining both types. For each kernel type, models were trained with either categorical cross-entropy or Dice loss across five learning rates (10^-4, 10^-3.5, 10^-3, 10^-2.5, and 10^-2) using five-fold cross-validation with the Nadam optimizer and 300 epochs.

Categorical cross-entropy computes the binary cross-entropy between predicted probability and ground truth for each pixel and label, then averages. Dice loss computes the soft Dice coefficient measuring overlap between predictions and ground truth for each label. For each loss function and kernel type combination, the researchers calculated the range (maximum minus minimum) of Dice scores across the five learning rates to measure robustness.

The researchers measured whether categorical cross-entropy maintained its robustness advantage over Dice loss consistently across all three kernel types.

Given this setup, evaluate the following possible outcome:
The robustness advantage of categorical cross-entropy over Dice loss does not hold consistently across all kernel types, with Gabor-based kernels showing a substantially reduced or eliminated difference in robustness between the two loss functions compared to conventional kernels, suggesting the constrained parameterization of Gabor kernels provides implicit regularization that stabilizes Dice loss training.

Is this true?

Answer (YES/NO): NO